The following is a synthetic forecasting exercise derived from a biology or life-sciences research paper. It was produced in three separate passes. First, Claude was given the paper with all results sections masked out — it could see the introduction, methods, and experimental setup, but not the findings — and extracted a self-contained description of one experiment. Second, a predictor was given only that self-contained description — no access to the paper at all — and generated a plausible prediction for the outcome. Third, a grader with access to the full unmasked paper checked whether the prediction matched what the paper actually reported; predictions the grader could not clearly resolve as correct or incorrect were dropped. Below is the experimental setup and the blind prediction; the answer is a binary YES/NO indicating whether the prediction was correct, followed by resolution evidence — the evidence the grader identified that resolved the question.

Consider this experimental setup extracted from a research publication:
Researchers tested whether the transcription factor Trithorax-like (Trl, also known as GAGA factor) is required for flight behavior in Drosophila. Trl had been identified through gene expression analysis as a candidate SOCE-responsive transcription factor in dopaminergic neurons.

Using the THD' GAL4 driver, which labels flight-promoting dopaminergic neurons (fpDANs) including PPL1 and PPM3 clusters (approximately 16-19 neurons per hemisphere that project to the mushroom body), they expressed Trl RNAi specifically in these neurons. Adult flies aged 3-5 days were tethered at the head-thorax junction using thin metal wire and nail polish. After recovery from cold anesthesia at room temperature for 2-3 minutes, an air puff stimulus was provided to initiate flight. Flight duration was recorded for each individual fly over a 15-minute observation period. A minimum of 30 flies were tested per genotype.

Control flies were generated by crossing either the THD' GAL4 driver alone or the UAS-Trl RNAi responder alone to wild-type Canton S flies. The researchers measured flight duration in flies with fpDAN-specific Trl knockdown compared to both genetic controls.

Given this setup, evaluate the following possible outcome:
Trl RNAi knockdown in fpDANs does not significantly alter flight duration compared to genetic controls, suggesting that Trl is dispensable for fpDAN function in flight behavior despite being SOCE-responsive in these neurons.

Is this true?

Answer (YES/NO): NO